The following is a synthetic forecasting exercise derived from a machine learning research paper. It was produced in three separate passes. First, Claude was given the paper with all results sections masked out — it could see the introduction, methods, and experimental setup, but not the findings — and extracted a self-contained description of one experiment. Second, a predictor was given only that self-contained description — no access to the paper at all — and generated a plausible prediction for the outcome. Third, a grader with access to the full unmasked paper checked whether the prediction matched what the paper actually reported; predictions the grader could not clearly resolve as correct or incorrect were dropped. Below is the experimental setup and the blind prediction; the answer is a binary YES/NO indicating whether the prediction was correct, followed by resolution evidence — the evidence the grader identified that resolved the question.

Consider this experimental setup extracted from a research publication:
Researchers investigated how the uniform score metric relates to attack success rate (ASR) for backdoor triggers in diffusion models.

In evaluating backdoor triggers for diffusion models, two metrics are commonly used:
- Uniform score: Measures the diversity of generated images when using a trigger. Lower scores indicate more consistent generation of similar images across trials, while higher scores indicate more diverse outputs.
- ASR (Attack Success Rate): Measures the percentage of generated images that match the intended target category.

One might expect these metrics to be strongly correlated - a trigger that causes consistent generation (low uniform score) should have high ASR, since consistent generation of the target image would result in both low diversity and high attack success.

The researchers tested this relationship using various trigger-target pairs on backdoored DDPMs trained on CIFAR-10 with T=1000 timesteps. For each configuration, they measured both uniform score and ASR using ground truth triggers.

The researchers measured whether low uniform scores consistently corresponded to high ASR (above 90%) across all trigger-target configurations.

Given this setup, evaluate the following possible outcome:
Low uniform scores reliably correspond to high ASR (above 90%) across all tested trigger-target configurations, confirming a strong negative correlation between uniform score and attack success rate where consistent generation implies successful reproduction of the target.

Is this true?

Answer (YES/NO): NO